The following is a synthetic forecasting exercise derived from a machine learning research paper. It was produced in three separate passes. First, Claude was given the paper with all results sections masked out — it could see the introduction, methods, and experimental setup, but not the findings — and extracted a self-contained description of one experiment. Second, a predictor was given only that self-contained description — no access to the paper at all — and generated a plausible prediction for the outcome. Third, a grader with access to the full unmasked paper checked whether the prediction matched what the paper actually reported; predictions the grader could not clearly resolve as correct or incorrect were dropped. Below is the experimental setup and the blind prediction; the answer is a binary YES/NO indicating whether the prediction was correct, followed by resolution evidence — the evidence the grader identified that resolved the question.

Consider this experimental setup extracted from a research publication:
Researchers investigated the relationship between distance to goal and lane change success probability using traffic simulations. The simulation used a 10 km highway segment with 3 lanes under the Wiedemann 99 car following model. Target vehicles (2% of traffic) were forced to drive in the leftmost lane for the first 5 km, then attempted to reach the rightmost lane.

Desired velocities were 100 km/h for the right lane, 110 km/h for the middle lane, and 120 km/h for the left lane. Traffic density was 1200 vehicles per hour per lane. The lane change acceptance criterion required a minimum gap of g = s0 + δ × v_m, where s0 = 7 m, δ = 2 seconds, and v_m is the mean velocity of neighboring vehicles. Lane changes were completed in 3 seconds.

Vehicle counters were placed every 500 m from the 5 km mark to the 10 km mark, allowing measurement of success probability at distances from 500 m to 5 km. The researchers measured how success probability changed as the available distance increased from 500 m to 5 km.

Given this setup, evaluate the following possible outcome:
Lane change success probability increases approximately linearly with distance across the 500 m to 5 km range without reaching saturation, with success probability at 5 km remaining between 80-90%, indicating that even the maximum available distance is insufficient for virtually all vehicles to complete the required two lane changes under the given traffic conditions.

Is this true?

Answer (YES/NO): NO